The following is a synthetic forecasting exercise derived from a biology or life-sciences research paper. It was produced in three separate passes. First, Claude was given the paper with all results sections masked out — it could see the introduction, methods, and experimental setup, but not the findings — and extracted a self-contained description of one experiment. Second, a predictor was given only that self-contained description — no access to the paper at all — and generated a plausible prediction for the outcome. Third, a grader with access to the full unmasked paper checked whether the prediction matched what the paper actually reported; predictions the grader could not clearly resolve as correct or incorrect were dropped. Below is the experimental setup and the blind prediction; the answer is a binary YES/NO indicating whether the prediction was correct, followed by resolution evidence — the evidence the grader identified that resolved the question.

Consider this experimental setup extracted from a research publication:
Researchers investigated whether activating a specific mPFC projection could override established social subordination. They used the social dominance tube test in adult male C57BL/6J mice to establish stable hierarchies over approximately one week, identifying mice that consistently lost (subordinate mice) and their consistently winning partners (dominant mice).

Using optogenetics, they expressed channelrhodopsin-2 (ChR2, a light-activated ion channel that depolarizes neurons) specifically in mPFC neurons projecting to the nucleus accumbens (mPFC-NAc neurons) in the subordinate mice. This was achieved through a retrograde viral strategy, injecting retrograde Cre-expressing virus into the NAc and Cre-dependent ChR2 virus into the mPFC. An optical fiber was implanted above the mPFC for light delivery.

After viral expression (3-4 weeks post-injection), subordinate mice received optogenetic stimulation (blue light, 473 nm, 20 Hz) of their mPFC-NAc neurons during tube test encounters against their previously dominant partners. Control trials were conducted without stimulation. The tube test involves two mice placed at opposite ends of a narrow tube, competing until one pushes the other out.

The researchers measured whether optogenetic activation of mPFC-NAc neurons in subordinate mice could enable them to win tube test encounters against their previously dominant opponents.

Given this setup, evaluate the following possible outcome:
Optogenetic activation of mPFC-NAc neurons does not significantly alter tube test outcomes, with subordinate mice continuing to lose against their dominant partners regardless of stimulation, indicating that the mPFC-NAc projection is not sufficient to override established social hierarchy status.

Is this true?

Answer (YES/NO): NO